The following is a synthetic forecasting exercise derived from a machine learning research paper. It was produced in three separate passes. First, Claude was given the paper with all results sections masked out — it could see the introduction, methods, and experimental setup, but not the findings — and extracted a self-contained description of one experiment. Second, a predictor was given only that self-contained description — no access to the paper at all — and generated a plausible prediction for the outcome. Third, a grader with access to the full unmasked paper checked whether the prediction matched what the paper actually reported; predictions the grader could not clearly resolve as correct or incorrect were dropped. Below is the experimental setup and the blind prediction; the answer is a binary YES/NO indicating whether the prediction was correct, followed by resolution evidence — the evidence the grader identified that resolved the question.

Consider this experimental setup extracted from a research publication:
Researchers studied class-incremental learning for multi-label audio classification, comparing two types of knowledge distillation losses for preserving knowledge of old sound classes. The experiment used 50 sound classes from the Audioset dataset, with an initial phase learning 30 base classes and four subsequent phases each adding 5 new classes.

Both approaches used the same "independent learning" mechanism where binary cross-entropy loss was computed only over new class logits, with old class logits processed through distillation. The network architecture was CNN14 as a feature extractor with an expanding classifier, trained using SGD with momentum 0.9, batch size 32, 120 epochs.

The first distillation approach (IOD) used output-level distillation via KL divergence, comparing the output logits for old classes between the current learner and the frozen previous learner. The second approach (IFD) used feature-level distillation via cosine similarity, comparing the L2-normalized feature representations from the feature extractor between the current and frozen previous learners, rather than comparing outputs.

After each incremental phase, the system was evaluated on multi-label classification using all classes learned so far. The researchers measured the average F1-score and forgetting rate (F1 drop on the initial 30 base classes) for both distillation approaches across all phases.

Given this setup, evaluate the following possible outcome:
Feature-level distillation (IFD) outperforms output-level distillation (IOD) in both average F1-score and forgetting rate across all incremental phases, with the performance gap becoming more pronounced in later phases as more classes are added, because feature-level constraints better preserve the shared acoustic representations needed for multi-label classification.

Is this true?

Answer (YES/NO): NO